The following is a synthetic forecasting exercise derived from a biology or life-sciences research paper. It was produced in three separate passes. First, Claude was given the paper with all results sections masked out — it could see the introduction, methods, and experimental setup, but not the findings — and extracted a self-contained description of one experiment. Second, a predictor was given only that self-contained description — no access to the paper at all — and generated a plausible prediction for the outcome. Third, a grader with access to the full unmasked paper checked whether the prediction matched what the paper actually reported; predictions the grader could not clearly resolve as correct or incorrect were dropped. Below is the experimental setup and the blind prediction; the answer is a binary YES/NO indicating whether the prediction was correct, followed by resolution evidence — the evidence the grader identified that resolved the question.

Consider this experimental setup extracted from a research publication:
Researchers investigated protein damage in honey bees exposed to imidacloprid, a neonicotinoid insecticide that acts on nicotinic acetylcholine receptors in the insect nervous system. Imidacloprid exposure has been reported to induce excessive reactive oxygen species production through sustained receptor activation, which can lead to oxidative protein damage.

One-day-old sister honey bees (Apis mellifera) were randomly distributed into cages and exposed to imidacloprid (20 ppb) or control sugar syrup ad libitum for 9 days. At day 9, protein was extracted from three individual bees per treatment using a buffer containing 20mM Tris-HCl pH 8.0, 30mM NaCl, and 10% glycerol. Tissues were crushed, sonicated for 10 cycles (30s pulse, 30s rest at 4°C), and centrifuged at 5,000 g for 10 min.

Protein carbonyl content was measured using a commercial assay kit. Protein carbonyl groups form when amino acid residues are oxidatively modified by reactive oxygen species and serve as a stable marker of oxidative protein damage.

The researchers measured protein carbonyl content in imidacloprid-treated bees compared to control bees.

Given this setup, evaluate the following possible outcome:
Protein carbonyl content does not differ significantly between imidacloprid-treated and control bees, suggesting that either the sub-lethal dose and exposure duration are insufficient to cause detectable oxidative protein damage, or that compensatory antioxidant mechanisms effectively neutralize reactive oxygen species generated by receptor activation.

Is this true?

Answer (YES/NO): NO